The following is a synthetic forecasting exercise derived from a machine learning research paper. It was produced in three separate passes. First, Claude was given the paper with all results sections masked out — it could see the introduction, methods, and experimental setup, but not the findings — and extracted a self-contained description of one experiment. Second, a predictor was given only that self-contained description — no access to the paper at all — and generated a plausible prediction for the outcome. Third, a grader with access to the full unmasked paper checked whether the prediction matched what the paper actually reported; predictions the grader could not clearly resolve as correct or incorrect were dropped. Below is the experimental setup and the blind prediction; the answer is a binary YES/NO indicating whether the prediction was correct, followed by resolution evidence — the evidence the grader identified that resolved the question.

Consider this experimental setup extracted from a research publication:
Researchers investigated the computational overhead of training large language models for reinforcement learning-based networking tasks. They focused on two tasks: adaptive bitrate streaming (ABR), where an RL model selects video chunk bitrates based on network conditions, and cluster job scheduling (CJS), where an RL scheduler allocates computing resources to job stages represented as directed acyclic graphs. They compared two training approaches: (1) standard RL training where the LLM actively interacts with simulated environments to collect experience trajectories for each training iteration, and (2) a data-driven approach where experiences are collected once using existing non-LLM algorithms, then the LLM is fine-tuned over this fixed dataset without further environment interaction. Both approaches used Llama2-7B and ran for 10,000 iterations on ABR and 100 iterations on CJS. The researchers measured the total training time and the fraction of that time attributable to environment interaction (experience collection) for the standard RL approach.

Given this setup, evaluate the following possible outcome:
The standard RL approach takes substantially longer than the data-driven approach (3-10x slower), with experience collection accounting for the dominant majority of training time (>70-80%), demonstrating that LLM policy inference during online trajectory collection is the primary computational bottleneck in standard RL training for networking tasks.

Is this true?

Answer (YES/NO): NO